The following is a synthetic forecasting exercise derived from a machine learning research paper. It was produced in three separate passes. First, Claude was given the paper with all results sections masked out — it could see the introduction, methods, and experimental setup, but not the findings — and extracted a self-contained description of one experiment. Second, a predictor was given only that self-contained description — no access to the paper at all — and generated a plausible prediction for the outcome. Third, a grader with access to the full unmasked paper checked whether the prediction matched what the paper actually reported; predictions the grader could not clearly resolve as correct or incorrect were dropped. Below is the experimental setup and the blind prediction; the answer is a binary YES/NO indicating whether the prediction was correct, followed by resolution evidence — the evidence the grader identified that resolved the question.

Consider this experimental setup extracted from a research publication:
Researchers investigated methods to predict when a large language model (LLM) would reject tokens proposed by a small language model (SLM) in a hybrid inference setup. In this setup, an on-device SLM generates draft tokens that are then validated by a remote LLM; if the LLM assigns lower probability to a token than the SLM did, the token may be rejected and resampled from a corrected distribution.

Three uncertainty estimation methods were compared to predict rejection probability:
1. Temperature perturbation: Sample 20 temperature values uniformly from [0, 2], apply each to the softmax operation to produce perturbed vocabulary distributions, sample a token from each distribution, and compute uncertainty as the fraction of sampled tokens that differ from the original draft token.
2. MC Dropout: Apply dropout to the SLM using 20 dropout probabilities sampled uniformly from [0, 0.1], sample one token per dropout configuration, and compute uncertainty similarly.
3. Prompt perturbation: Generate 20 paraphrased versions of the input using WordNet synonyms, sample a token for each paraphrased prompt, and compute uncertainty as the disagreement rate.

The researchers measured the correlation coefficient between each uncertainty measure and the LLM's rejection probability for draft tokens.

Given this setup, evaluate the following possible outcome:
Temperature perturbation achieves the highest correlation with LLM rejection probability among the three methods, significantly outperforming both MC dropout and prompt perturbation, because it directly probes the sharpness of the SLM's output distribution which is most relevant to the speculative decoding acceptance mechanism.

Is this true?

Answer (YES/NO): NO